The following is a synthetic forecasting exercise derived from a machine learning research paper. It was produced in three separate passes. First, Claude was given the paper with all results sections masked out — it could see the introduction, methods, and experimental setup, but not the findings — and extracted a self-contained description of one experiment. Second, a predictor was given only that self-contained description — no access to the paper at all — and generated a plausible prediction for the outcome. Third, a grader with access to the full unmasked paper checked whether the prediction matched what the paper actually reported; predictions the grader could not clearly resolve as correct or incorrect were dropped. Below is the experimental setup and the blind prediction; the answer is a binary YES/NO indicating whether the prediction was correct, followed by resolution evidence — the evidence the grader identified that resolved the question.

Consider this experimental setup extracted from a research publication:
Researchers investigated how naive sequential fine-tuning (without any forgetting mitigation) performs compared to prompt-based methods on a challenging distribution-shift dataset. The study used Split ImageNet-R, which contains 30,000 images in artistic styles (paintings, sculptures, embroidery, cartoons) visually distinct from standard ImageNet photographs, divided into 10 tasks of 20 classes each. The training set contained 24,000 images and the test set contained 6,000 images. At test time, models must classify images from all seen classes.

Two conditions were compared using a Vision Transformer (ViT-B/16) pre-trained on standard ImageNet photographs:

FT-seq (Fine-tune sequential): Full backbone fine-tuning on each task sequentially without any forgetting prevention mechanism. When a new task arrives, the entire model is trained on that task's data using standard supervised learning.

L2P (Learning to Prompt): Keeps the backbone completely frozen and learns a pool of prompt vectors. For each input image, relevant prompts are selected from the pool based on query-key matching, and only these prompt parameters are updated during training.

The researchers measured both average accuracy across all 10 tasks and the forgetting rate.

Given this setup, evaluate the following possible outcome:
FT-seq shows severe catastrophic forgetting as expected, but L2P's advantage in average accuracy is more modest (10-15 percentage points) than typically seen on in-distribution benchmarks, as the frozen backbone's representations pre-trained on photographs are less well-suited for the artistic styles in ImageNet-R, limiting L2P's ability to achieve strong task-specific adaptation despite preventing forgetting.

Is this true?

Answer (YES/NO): NO